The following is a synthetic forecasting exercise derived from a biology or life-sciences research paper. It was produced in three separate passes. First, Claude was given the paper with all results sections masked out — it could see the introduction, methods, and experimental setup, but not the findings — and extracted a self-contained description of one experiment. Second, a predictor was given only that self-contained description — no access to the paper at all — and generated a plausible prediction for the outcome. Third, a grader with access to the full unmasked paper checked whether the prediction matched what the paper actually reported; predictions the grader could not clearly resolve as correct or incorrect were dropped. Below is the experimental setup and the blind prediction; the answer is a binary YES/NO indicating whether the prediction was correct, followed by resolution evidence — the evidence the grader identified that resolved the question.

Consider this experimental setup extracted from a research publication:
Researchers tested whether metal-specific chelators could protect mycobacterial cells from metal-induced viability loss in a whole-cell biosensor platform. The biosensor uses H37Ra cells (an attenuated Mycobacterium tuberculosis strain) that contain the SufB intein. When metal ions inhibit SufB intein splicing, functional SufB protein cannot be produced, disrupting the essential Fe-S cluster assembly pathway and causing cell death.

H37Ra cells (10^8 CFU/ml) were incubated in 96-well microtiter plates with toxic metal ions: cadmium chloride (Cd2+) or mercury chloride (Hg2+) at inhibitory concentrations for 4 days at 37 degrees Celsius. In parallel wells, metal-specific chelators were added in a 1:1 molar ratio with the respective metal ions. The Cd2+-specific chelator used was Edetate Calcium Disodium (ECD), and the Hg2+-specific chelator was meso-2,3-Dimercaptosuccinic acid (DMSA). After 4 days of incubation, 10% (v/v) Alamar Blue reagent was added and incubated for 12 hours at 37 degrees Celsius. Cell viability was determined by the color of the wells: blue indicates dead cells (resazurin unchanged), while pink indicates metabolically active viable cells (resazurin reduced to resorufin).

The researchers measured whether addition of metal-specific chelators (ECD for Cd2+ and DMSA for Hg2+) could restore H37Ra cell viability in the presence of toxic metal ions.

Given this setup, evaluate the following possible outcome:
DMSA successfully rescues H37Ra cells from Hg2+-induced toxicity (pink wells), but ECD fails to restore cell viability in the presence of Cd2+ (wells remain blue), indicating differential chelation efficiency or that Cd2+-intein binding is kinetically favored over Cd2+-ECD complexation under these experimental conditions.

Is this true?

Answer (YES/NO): NO